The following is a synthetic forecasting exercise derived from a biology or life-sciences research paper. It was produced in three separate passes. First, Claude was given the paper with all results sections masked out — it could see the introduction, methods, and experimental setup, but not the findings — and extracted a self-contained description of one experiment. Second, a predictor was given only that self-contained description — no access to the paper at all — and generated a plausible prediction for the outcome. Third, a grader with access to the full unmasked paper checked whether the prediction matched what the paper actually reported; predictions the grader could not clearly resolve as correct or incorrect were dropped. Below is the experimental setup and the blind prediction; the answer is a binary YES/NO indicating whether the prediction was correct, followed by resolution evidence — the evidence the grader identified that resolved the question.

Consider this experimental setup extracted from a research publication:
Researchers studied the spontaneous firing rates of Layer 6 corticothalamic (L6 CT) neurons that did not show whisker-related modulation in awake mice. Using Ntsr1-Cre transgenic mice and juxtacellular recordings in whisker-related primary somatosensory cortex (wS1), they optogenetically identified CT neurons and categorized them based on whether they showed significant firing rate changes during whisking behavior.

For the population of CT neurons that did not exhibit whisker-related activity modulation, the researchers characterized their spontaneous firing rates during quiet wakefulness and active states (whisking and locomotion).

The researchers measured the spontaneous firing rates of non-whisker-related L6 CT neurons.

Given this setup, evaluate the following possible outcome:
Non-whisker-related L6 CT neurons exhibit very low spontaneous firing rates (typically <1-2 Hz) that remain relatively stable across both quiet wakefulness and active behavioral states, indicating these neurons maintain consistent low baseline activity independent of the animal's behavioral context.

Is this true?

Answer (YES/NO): NO